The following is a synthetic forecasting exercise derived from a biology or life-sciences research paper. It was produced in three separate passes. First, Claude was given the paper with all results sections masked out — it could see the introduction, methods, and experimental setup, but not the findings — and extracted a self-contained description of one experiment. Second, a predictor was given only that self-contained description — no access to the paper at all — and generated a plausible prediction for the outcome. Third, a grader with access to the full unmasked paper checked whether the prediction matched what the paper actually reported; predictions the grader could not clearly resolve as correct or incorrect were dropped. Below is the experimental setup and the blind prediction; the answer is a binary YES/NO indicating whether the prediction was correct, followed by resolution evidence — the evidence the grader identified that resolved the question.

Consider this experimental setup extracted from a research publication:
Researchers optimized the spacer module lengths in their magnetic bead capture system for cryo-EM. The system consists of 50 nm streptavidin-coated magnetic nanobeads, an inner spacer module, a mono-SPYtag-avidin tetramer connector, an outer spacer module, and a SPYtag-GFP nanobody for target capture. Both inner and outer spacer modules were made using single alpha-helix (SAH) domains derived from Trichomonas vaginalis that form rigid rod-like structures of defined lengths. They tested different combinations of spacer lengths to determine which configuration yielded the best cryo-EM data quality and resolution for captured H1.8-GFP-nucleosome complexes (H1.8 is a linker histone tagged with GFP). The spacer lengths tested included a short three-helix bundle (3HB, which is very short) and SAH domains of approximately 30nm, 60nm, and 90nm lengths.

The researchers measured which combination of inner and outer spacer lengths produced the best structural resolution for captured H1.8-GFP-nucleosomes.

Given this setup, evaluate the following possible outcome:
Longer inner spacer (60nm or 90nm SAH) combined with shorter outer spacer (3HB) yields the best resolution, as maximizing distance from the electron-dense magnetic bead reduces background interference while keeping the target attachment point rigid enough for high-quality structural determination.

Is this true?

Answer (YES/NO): NO